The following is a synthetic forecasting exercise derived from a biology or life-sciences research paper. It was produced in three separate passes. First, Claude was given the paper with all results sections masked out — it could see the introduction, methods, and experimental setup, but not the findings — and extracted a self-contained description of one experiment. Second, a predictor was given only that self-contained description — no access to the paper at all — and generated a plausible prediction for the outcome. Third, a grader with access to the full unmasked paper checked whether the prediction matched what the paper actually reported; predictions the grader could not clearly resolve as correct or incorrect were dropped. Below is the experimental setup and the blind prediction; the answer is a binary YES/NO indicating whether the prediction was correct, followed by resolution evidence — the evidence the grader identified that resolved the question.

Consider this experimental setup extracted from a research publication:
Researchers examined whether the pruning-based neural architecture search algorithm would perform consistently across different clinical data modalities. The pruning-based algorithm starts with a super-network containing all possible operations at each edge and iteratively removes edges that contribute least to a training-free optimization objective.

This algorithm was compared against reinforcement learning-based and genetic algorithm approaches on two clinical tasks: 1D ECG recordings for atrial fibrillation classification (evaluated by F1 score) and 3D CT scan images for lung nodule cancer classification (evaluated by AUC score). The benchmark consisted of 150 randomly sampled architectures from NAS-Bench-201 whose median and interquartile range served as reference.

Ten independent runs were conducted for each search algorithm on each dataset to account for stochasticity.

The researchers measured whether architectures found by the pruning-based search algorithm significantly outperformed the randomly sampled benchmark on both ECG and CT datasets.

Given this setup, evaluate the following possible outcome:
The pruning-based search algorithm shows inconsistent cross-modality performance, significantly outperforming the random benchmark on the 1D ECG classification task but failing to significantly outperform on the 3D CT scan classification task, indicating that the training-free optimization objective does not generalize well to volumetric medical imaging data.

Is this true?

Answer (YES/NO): NO